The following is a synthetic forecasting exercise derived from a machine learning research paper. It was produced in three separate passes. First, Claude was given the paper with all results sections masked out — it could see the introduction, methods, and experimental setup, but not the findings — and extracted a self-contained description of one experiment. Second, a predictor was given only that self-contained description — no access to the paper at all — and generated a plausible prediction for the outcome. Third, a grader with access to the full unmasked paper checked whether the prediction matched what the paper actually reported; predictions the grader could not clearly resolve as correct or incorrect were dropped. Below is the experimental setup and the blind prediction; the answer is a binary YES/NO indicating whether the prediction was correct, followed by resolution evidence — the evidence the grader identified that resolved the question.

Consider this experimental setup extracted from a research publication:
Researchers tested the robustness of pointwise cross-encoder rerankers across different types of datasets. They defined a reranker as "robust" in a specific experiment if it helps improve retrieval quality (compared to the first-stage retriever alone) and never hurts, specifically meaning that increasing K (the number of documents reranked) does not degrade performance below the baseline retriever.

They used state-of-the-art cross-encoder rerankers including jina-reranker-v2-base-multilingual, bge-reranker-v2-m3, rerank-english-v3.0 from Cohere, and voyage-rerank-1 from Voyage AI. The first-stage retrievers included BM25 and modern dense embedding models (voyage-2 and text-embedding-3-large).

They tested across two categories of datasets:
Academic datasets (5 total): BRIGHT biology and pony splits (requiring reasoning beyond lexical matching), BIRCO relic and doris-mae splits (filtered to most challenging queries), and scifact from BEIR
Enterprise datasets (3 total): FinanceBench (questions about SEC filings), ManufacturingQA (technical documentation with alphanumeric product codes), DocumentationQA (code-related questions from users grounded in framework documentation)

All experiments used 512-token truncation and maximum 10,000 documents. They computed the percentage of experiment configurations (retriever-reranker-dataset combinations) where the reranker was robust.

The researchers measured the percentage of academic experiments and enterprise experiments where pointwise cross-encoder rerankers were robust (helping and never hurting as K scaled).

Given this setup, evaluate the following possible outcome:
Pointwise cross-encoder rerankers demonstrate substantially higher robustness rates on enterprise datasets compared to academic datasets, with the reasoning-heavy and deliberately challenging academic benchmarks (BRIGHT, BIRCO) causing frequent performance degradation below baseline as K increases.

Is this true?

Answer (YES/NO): NO